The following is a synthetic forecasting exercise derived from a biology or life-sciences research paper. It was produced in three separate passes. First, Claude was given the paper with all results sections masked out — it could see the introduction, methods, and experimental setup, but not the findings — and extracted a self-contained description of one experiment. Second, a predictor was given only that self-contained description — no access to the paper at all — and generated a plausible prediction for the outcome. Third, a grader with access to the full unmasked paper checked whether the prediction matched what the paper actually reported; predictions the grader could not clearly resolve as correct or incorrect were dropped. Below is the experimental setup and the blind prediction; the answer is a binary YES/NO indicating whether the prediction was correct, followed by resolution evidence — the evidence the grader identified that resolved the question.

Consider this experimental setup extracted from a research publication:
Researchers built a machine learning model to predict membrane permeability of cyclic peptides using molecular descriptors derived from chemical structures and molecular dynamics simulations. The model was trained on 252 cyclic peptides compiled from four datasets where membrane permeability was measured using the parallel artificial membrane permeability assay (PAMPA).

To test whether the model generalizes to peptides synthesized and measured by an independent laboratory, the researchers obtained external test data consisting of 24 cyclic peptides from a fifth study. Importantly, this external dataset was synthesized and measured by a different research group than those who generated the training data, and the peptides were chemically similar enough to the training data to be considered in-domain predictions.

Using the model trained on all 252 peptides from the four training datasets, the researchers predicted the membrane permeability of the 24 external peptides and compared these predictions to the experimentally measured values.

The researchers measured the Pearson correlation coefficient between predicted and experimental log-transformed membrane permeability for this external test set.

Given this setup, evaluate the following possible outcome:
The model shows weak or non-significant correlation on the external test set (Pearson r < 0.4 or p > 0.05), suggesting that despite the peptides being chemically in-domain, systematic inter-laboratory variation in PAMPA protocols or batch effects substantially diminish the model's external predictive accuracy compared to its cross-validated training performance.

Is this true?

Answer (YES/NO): NO